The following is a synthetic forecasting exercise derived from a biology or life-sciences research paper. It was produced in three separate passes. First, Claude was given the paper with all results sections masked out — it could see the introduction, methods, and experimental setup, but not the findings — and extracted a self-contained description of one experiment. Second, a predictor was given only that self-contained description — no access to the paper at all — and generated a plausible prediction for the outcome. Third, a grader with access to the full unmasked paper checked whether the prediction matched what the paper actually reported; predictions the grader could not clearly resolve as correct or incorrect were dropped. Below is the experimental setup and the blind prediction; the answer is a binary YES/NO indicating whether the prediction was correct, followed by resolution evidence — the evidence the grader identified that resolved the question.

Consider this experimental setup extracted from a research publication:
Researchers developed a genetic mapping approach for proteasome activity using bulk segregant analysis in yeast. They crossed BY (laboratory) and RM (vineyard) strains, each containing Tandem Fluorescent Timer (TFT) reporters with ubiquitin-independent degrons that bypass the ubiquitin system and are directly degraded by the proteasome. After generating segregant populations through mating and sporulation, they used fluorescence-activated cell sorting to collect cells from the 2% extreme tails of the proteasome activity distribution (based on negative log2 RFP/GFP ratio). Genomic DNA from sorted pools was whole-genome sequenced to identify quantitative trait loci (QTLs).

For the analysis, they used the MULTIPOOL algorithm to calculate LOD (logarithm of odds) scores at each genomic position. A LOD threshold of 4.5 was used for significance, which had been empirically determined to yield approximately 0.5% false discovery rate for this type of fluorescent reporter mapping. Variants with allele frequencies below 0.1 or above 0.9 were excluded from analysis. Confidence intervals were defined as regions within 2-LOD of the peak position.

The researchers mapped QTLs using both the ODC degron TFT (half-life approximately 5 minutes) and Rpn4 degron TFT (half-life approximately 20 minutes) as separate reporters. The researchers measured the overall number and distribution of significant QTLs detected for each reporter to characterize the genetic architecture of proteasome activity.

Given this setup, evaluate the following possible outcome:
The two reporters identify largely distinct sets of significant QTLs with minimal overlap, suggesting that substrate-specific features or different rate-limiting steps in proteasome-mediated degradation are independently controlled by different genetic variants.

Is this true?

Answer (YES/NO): YES